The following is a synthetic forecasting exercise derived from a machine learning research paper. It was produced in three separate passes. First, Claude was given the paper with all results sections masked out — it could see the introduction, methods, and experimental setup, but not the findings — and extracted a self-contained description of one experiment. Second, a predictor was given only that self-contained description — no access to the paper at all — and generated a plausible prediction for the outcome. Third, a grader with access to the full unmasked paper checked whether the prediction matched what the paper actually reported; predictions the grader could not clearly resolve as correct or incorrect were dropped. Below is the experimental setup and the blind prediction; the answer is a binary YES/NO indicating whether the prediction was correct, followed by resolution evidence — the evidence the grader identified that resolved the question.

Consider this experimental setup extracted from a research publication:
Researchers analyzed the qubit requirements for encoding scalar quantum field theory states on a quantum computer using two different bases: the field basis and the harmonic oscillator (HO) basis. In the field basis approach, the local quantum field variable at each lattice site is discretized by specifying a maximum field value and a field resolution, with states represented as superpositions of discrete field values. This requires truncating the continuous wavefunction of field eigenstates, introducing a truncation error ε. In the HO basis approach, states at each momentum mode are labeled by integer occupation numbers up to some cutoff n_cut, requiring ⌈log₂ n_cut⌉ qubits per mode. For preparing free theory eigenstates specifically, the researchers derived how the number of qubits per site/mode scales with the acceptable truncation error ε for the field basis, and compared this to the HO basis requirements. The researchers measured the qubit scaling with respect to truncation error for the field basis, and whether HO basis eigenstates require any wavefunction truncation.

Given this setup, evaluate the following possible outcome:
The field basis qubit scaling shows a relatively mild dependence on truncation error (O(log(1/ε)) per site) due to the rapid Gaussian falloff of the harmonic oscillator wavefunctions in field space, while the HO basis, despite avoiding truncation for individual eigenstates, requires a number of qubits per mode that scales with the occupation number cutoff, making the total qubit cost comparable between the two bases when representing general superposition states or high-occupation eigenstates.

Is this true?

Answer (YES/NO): NO